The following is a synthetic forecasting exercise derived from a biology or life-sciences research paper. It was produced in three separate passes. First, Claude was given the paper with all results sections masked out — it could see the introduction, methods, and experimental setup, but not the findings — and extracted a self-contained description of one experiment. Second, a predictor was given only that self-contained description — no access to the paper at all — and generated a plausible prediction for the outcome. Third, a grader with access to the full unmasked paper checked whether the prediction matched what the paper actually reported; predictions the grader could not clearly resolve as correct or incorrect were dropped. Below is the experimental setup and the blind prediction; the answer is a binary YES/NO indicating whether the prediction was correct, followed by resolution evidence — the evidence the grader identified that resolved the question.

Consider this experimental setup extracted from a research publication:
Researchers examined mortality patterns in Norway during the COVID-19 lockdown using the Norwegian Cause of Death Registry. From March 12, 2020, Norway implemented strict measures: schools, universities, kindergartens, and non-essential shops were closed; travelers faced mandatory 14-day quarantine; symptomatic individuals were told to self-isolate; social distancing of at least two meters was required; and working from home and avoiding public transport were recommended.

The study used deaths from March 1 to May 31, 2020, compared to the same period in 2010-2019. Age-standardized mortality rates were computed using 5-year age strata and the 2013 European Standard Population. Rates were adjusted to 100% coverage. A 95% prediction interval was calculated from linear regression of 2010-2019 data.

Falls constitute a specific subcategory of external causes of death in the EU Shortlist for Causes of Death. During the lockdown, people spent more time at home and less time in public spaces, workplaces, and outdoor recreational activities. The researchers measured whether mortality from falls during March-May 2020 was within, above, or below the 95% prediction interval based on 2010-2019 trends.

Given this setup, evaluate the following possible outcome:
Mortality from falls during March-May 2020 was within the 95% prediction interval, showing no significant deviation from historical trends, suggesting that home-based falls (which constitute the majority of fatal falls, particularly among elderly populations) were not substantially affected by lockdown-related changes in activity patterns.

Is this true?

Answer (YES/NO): YES